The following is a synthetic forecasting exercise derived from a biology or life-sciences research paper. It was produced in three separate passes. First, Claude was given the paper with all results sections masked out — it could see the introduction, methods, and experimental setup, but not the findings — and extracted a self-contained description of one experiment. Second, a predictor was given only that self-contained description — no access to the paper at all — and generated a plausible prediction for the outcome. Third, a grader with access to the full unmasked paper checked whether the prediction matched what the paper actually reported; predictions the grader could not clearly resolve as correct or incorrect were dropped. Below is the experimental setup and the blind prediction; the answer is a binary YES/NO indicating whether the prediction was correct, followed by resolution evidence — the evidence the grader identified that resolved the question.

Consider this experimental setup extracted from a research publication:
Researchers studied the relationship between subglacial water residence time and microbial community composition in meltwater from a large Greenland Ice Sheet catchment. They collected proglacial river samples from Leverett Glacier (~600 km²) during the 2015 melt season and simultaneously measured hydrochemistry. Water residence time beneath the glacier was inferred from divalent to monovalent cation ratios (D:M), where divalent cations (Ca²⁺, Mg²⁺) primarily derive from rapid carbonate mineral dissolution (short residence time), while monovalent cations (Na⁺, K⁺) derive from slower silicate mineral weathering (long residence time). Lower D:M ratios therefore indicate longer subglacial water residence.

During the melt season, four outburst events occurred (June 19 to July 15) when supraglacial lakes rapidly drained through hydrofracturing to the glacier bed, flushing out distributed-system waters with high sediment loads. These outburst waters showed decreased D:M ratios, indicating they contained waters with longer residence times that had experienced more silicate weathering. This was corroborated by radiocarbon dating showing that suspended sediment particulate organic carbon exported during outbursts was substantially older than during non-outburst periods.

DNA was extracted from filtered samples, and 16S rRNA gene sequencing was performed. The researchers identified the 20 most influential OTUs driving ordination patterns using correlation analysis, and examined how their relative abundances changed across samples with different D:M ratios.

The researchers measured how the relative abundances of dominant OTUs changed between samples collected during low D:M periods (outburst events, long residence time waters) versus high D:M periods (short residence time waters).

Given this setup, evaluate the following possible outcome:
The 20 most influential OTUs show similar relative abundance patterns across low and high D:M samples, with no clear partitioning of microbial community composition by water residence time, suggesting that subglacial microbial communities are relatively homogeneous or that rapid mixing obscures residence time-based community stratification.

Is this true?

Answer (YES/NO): NO